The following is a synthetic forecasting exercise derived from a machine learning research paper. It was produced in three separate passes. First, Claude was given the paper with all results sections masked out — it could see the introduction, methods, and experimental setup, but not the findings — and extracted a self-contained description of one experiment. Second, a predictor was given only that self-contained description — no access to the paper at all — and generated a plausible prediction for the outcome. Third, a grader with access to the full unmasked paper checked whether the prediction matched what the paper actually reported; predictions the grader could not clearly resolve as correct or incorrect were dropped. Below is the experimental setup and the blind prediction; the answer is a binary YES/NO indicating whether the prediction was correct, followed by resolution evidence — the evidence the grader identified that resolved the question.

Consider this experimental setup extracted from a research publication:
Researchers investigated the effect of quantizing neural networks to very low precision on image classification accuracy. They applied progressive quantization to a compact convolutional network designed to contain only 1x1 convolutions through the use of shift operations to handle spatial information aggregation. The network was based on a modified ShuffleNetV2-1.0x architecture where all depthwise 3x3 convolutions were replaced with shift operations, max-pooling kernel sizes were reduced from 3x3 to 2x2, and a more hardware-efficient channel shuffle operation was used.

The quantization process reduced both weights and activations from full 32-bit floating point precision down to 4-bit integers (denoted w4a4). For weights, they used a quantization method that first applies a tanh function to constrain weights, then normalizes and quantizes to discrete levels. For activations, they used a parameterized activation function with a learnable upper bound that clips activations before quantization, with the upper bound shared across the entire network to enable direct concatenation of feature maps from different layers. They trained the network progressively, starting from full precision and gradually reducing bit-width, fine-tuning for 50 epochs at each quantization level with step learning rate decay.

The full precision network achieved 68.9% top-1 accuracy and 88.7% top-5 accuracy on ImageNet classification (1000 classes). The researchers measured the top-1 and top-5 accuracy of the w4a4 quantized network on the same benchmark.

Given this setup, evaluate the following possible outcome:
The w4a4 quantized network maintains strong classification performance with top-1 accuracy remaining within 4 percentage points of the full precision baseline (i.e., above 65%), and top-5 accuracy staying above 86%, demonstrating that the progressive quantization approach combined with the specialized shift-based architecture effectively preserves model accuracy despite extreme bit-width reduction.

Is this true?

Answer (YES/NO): YES